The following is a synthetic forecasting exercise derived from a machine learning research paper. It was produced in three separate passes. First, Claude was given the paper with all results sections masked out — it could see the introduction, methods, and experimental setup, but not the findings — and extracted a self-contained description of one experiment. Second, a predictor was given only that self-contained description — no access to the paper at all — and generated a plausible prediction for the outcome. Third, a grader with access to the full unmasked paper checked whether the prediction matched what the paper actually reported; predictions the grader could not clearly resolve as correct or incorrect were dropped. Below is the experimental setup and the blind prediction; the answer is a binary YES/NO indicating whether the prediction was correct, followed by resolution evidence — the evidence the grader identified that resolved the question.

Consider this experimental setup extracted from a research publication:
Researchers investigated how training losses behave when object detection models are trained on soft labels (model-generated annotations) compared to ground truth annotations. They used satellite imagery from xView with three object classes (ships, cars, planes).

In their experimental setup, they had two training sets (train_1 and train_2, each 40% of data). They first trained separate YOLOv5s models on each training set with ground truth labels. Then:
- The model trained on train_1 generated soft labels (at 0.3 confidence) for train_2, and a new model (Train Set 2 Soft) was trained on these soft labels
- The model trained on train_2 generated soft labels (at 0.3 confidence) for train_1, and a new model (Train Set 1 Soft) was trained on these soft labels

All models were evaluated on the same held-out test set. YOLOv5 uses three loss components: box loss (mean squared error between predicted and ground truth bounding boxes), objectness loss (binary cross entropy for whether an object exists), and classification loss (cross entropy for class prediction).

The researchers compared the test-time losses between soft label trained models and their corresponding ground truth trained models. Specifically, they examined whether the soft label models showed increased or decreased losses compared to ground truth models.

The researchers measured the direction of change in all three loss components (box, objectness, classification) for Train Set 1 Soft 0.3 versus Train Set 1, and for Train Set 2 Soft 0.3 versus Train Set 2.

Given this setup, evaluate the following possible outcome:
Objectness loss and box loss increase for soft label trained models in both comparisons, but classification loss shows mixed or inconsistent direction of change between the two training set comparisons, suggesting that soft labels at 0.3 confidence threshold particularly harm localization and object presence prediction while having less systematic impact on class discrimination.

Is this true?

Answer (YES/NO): NO